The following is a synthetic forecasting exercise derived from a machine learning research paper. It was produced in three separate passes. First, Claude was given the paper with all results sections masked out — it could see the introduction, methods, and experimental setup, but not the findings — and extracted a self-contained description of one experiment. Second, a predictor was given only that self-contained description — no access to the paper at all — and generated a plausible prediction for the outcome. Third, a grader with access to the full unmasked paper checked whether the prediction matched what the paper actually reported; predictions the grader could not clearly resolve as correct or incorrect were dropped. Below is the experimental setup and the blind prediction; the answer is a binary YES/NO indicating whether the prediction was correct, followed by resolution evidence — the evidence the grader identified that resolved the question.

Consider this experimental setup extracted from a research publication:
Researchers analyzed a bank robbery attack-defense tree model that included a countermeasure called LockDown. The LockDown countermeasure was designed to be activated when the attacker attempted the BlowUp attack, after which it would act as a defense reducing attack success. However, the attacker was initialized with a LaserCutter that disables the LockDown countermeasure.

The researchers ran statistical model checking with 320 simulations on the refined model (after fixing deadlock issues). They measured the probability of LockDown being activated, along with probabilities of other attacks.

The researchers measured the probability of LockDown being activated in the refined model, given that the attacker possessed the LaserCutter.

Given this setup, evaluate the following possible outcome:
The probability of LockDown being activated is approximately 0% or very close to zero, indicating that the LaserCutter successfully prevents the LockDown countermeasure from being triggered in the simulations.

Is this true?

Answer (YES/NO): YES